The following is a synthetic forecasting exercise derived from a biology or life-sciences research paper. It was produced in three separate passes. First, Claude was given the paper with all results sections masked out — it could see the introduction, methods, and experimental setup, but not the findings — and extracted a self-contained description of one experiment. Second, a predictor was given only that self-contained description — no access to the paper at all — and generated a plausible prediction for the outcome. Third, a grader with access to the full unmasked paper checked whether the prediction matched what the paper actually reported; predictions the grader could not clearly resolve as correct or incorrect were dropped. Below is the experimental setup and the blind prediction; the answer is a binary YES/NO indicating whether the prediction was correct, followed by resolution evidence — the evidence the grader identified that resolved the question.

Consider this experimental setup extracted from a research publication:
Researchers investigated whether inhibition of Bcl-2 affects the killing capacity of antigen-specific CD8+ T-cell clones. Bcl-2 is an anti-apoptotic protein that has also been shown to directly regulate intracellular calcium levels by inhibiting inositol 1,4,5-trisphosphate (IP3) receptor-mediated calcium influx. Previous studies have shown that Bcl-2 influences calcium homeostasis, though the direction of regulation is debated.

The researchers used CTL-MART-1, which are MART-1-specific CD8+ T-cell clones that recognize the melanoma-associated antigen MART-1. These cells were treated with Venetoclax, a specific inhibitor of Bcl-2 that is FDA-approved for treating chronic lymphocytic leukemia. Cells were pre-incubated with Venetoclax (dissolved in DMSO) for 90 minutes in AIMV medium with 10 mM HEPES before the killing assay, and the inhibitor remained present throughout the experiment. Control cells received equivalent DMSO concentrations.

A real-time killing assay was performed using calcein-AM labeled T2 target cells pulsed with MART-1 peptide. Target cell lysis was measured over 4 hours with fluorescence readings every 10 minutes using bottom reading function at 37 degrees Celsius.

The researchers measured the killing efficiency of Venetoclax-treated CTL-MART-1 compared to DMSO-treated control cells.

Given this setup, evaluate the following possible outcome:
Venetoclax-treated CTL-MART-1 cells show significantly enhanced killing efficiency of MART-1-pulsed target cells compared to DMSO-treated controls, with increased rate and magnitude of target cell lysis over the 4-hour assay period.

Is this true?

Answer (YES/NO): NO